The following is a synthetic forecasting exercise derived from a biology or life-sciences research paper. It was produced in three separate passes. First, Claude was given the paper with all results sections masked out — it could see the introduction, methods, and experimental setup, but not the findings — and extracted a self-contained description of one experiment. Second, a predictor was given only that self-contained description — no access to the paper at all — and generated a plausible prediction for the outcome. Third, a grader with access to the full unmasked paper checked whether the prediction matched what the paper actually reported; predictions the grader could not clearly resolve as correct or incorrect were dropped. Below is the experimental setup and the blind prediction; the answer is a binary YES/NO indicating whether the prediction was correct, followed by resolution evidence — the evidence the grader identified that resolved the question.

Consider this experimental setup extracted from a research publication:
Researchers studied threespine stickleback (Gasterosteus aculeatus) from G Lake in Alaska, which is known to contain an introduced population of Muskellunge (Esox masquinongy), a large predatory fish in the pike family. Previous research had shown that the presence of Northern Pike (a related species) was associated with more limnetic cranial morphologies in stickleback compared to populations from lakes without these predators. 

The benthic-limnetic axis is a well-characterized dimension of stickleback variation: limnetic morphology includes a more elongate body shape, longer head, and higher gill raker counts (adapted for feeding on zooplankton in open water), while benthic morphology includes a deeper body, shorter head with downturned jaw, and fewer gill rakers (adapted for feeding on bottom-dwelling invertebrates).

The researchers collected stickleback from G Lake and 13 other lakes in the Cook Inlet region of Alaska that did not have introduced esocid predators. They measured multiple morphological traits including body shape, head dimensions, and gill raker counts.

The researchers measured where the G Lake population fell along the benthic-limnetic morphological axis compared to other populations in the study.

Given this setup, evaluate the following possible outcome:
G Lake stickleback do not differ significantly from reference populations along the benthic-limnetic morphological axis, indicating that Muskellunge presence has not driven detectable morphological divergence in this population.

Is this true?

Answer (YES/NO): NO